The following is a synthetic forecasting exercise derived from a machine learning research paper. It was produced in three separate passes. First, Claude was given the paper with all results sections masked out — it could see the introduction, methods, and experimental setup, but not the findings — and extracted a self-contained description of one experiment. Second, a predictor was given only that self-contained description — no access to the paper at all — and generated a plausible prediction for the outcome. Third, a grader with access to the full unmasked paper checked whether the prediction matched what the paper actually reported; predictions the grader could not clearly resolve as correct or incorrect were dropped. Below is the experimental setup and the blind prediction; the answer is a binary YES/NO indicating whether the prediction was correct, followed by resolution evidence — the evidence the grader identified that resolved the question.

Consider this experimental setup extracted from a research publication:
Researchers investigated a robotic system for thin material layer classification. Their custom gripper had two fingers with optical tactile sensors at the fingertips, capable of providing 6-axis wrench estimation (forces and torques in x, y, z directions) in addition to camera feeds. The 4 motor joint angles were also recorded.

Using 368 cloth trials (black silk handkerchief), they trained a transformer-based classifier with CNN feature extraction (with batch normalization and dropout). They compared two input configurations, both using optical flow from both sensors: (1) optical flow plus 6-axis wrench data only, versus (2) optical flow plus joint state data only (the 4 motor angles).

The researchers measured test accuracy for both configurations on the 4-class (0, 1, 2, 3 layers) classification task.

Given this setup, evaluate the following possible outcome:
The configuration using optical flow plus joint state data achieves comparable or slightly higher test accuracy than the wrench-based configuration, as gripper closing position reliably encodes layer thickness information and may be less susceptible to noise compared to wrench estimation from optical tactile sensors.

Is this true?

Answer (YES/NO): NO